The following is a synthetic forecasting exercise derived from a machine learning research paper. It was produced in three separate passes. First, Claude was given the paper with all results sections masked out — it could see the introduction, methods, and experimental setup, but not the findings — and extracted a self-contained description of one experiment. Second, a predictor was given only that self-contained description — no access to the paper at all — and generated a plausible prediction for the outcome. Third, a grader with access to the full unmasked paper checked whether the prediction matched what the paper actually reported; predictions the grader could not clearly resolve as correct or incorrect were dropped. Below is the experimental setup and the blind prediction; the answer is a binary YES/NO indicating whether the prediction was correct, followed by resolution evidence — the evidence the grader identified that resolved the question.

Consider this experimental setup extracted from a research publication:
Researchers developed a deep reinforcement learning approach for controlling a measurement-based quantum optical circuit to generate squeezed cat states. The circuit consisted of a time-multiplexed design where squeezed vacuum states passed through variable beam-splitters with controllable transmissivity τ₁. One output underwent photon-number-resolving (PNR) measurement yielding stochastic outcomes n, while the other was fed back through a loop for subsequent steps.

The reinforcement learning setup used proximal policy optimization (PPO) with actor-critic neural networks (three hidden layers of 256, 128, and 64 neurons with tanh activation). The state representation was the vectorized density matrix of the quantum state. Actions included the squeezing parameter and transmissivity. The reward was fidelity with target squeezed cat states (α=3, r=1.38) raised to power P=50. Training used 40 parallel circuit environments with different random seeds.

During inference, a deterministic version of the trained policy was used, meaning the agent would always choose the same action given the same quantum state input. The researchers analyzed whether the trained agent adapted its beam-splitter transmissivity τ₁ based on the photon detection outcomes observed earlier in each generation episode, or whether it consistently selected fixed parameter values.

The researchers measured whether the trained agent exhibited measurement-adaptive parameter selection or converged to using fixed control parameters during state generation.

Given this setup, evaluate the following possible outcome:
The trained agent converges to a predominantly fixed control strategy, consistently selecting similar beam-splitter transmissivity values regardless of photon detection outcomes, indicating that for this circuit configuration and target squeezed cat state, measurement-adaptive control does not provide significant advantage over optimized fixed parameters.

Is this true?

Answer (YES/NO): YES